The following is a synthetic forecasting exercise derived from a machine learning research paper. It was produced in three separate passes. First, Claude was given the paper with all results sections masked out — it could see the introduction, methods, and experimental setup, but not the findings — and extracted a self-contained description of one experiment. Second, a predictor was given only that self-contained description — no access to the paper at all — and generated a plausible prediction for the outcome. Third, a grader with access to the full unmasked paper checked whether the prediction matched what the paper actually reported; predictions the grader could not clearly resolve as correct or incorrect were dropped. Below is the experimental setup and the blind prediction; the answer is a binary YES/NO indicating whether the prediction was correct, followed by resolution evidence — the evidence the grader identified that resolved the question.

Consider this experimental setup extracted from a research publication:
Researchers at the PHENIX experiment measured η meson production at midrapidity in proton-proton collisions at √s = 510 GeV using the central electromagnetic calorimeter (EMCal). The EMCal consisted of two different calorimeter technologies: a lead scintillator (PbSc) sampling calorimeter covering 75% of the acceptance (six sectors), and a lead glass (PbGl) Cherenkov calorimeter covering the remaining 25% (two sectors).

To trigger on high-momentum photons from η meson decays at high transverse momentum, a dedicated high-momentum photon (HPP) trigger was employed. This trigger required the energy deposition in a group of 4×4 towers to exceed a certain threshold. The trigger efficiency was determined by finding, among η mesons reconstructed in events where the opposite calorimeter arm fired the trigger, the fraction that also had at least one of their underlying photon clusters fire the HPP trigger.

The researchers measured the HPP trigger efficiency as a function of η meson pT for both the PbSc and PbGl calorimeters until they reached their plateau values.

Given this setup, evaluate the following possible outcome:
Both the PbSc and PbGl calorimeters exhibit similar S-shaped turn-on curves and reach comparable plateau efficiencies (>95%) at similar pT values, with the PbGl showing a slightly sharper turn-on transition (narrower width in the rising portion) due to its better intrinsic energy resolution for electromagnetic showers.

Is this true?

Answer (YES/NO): NO